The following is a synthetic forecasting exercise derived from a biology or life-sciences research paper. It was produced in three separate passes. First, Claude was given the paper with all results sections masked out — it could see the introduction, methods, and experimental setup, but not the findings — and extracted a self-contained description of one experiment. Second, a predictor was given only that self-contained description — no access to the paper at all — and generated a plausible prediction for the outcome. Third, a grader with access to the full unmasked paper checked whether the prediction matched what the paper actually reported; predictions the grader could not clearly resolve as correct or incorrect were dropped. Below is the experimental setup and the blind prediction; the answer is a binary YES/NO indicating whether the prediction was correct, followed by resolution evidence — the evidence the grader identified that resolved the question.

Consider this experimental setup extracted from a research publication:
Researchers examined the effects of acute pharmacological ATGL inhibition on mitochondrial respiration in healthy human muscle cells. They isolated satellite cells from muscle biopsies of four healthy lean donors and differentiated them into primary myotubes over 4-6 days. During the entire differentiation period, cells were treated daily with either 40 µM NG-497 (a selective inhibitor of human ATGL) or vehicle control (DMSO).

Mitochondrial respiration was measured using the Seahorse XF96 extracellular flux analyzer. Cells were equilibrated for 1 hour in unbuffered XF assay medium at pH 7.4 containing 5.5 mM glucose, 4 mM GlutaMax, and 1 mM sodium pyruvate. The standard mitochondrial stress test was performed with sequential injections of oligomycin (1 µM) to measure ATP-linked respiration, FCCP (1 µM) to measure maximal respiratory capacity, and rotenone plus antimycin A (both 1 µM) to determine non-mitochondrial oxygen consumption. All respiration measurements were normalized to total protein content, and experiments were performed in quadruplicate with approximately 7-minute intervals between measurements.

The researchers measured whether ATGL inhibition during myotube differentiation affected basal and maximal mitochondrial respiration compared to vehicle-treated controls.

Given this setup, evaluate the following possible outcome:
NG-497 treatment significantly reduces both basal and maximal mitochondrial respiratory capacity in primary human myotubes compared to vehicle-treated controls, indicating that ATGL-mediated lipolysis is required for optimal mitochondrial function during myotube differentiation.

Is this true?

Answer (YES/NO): NO